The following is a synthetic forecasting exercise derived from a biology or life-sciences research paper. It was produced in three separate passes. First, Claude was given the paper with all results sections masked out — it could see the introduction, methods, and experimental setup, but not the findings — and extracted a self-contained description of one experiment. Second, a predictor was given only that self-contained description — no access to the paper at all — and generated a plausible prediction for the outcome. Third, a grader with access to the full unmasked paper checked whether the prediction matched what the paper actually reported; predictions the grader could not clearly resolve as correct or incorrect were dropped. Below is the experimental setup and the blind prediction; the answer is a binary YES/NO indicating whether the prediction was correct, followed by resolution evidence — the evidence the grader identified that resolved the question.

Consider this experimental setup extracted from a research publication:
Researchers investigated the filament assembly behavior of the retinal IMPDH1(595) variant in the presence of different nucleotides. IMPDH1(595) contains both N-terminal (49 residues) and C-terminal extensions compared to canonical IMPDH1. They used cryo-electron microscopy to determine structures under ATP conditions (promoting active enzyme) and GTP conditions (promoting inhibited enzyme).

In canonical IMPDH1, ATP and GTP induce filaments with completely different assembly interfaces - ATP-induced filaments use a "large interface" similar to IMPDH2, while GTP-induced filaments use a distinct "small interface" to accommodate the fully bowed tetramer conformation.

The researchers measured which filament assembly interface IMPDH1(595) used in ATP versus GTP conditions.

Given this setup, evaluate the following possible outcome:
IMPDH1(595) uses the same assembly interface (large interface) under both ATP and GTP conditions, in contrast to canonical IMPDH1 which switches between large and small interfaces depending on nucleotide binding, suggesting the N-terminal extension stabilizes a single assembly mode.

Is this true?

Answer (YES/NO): YES